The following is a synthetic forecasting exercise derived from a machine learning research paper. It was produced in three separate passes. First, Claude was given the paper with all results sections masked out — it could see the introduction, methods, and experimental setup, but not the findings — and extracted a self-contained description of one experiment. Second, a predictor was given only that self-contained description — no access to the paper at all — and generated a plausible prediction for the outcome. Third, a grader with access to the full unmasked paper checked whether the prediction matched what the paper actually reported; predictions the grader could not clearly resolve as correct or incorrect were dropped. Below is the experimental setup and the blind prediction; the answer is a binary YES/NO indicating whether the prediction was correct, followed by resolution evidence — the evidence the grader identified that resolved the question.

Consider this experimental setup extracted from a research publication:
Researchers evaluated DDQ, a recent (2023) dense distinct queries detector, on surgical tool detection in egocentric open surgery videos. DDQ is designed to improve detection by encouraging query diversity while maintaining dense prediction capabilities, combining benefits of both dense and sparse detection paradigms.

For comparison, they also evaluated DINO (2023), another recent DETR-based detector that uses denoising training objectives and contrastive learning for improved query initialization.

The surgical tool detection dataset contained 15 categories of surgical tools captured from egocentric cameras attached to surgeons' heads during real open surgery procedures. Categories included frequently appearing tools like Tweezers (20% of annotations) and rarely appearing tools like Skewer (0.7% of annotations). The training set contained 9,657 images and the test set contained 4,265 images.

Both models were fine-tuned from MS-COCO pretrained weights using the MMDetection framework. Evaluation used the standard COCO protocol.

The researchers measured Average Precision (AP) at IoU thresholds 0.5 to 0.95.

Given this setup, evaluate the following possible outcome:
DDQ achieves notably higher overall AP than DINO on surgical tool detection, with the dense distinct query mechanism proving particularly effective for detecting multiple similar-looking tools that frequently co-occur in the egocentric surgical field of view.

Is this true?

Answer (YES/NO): YES